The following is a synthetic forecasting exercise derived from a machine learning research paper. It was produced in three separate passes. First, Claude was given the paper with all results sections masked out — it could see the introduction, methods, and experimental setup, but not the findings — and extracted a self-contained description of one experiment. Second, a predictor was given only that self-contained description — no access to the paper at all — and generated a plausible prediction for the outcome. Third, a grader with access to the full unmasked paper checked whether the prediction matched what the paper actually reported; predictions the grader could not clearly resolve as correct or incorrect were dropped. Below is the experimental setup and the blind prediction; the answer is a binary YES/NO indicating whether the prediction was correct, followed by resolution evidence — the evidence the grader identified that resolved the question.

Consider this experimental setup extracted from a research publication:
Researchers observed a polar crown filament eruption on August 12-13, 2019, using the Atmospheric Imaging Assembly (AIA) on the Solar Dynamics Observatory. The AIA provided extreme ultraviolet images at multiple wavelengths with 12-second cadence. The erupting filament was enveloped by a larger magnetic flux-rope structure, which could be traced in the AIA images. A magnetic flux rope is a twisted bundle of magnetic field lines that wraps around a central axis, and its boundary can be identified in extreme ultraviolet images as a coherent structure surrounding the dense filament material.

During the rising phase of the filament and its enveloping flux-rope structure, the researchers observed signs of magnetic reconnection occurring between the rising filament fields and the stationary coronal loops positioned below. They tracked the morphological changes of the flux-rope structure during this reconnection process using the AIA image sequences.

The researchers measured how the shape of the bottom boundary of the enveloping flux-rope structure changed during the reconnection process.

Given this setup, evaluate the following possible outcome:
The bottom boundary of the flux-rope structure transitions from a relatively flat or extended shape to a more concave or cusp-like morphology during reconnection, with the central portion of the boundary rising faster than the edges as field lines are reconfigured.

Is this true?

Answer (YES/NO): NO